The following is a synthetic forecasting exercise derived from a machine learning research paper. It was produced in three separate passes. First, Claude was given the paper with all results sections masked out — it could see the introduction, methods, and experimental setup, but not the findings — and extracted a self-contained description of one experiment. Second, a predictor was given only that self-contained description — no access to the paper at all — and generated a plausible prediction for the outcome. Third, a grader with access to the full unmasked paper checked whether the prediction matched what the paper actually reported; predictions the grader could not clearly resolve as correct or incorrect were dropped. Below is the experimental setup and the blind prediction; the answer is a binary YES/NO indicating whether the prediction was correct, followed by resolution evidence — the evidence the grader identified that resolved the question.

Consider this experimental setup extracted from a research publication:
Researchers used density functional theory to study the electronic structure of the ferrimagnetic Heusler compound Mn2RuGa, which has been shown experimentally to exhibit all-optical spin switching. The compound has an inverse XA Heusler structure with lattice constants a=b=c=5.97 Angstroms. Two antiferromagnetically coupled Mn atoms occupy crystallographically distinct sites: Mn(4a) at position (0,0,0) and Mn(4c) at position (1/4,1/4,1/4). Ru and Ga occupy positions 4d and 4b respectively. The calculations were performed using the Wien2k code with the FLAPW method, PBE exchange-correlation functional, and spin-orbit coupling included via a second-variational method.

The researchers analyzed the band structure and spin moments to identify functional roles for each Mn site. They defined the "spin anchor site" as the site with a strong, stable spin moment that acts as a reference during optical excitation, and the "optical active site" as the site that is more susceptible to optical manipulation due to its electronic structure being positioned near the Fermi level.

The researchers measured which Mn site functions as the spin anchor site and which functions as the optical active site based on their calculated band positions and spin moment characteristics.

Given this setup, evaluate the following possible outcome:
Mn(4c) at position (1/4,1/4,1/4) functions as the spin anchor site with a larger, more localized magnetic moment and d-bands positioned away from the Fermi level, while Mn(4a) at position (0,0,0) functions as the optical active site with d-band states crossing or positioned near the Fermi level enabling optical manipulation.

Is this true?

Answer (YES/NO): NO